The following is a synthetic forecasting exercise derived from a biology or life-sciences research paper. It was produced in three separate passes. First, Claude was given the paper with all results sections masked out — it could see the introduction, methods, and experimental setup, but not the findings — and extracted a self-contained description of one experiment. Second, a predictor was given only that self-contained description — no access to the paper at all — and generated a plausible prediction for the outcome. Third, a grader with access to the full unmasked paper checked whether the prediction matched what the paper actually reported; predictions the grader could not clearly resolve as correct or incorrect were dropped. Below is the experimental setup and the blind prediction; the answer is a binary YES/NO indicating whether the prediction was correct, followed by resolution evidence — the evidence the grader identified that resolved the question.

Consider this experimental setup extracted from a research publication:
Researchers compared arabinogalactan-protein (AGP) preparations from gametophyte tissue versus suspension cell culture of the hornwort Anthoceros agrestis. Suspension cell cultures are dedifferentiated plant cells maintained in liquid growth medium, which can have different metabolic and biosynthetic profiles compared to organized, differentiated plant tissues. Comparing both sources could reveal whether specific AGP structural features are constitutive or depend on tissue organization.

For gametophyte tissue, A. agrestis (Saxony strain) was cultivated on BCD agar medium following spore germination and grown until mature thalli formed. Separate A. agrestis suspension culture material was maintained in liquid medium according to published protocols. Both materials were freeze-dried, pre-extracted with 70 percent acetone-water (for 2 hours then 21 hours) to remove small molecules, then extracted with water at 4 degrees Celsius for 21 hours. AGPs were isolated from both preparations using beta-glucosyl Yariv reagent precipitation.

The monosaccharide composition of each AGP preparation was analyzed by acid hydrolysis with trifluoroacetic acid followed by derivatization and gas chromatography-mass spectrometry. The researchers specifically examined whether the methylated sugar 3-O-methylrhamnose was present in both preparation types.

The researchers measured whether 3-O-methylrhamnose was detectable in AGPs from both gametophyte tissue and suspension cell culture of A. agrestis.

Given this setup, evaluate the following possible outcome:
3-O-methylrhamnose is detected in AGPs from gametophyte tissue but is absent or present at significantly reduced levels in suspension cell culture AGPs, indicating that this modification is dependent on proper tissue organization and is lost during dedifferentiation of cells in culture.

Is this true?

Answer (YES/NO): NO